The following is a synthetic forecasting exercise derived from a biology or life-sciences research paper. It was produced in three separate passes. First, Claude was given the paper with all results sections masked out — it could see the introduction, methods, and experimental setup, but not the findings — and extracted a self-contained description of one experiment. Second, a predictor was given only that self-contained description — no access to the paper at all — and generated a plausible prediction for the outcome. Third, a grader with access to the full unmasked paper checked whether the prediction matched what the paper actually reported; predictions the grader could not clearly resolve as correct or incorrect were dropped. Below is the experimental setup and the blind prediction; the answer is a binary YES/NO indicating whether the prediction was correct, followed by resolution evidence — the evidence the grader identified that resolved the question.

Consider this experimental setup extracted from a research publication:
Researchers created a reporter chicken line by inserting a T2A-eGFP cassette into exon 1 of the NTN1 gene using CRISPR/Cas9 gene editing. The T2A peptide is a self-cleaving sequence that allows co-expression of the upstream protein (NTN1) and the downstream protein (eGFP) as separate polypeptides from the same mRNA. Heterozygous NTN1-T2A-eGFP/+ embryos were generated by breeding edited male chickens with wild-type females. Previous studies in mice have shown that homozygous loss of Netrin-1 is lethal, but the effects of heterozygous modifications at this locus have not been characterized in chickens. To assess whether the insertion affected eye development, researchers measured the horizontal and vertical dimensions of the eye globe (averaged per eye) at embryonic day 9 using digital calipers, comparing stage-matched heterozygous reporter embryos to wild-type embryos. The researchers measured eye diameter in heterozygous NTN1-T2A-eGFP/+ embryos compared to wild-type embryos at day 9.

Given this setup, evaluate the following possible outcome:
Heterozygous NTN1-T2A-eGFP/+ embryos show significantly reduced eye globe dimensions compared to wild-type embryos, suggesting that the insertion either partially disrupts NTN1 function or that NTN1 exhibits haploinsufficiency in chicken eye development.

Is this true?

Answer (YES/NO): NO